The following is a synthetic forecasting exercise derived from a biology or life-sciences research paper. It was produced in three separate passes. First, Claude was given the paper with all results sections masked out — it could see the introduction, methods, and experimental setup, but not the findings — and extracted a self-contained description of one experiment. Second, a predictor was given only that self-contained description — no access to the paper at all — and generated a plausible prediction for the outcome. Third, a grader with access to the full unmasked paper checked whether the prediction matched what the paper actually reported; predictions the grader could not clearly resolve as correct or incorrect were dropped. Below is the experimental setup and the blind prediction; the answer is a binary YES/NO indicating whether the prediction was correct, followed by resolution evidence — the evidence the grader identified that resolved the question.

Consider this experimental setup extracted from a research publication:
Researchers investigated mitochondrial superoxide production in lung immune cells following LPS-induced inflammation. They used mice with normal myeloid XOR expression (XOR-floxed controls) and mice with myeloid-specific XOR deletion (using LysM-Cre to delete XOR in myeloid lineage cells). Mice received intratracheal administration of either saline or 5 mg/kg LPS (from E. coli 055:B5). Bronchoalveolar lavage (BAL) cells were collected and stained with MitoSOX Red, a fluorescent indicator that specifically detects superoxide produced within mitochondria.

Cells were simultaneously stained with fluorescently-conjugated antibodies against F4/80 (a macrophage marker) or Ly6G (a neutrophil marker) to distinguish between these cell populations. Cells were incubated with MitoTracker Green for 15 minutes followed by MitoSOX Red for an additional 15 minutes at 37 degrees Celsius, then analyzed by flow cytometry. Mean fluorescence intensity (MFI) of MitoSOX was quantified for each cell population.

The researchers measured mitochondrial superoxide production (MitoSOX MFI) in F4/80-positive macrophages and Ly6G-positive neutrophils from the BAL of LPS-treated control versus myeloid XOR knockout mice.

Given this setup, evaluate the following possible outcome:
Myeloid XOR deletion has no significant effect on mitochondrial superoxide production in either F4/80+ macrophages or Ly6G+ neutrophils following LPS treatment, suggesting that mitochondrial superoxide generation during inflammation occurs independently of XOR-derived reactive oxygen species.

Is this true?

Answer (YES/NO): NO